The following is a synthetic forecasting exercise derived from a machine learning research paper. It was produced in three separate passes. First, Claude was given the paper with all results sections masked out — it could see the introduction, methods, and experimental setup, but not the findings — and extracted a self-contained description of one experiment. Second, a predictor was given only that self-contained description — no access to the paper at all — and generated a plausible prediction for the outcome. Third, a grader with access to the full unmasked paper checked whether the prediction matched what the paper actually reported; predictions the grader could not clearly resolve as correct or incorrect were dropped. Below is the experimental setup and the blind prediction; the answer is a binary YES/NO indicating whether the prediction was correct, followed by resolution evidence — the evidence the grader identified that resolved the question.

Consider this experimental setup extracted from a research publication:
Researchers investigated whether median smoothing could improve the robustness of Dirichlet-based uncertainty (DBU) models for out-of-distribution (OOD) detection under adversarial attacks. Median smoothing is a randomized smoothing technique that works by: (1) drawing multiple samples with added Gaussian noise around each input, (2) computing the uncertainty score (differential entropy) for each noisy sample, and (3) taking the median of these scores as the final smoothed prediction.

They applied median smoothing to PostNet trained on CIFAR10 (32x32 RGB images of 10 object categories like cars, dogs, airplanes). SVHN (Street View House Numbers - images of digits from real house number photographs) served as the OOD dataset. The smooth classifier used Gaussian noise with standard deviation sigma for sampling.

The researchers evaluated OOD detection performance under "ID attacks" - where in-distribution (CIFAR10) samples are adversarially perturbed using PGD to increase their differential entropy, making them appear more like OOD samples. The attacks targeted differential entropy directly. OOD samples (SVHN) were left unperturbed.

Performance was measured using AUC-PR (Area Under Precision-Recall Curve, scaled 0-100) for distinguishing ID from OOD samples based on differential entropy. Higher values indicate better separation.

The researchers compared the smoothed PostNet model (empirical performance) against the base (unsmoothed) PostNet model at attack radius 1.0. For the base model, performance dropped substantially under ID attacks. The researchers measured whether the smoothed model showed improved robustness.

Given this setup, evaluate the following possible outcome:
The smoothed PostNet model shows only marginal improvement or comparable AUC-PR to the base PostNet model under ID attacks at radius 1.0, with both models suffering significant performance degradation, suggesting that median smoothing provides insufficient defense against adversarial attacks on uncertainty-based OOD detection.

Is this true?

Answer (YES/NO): NO